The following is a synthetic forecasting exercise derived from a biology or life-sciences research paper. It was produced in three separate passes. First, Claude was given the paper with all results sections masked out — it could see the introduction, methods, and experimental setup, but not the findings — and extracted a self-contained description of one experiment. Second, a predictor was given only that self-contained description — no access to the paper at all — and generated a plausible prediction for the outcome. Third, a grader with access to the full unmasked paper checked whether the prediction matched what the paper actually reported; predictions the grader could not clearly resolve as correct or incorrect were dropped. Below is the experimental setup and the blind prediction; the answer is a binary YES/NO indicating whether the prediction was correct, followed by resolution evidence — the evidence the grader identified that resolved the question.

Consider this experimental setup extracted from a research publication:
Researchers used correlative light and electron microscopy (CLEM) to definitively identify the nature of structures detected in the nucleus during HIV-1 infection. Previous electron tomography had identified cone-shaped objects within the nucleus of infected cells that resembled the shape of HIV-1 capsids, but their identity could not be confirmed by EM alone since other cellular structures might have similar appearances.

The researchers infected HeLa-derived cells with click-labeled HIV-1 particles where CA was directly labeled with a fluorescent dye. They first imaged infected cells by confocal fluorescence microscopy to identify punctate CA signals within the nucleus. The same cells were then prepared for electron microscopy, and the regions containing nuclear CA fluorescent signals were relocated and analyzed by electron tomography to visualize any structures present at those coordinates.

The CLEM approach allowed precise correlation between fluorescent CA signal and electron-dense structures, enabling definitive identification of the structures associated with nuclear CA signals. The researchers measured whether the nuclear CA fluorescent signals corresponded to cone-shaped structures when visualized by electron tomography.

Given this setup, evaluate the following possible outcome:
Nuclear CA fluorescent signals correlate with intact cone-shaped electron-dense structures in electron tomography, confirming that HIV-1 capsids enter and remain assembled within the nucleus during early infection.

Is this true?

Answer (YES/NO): YES